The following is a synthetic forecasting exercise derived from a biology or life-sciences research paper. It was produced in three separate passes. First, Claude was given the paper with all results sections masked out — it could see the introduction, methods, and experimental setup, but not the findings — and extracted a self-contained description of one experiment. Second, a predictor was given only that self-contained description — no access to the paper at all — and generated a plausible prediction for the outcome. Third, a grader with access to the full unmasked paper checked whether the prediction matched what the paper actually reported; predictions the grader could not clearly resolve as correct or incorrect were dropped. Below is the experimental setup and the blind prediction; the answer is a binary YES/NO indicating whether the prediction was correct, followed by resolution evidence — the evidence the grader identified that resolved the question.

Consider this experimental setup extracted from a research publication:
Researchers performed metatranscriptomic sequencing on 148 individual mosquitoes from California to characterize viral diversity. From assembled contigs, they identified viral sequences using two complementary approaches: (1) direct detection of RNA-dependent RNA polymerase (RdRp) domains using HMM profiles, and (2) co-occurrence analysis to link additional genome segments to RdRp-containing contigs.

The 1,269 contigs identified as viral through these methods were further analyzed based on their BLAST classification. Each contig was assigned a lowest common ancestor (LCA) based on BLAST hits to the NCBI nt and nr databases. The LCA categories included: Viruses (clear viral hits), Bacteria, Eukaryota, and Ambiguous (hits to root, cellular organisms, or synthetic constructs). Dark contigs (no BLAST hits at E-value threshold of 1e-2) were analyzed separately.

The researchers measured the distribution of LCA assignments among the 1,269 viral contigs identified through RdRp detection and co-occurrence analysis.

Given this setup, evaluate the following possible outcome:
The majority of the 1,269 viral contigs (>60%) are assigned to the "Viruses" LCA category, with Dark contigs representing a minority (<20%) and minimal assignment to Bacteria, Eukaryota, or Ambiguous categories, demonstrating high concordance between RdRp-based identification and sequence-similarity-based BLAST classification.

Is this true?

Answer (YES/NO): NO